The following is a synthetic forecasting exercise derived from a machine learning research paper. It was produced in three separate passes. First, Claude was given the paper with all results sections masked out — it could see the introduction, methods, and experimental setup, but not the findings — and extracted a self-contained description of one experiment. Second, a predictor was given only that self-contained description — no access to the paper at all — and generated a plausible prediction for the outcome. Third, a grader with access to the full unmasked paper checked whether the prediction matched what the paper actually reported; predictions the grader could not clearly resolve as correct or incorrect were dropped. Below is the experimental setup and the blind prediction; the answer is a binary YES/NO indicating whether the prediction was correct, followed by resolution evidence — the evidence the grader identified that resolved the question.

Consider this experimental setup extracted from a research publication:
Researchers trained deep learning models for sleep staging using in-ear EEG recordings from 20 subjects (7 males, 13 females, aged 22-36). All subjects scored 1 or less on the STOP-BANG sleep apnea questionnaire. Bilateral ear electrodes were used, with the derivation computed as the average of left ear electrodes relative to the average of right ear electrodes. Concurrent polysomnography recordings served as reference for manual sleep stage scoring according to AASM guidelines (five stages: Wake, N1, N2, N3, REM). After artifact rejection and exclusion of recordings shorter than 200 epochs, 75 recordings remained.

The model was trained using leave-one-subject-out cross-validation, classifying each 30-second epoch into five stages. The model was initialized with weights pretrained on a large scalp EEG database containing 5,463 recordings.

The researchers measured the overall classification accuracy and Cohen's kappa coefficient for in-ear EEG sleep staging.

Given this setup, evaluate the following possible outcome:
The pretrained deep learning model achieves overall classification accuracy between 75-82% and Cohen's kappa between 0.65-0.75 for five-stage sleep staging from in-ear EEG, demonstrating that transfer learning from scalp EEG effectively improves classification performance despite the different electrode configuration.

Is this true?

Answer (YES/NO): NO